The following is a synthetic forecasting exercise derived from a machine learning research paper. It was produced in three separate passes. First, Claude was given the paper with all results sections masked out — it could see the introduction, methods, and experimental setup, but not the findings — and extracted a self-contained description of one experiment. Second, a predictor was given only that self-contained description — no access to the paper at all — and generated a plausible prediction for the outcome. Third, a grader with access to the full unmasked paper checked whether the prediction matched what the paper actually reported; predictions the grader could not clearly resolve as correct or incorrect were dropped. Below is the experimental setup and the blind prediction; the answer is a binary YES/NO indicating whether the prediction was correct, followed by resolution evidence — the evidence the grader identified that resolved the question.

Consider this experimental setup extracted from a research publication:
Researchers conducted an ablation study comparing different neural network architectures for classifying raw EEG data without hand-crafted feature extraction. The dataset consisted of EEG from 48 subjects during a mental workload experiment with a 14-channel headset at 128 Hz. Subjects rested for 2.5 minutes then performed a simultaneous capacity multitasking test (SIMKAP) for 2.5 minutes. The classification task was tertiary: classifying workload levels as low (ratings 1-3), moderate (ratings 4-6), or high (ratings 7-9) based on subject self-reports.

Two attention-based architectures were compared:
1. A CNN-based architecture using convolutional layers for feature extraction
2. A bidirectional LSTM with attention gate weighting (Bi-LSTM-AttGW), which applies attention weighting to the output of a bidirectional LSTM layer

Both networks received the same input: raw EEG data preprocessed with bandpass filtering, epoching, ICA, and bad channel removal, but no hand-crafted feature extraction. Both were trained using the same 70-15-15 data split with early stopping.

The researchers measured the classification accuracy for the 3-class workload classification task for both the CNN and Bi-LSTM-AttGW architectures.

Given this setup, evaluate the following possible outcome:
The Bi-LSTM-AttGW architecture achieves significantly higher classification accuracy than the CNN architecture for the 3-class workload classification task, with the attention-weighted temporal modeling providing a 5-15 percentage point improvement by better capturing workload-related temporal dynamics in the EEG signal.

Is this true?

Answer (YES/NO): NO